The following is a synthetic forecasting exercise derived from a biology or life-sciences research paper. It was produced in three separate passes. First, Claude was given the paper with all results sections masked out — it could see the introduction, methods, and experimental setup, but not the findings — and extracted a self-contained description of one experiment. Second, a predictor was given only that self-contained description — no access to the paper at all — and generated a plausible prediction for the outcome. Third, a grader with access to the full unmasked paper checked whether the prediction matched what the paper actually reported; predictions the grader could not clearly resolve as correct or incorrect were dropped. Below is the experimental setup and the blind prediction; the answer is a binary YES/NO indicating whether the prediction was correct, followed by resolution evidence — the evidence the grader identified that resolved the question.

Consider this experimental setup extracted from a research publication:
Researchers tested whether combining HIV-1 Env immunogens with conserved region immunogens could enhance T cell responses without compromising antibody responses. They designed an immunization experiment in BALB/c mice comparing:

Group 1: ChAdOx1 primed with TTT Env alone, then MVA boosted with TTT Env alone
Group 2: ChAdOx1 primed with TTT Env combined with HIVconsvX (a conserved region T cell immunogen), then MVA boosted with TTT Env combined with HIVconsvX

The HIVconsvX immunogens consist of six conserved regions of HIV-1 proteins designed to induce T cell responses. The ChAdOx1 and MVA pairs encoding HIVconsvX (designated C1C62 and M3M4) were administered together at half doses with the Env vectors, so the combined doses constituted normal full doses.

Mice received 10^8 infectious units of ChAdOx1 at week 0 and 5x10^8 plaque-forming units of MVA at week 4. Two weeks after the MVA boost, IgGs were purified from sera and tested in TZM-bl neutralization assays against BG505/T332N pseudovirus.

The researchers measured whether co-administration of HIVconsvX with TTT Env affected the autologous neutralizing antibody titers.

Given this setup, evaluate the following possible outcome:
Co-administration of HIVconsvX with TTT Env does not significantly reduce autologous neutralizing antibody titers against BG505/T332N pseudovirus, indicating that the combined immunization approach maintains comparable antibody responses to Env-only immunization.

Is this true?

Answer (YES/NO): YES